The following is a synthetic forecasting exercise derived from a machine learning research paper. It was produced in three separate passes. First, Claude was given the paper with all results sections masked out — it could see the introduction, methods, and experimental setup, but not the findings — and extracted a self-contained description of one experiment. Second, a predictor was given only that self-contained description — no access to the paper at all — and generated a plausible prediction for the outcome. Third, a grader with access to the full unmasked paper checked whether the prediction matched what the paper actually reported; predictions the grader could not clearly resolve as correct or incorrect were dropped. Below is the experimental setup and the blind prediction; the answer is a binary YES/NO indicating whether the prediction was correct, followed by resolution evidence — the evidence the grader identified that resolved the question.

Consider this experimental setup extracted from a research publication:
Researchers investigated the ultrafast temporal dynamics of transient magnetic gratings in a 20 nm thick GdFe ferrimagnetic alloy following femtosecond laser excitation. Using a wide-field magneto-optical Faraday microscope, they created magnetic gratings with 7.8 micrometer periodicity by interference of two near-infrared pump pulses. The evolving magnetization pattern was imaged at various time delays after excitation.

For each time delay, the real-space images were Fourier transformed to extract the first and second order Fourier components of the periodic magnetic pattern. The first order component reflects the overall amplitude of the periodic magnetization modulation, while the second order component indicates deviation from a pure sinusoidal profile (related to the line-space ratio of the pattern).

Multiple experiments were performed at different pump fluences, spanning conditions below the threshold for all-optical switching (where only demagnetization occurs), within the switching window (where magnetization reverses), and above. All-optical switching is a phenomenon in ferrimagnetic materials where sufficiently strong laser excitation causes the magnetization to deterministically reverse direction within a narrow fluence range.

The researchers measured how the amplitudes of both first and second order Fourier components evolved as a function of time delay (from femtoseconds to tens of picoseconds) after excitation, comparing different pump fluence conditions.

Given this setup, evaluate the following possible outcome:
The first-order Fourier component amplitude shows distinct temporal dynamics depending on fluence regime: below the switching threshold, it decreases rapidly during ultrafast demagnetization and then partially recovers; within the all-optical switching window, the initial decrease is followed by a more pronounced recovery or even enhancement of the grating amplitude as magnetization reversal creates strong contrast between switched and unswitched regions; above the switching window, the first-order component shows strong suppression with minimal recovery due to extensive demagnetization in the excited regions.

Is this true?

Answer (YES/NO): NO